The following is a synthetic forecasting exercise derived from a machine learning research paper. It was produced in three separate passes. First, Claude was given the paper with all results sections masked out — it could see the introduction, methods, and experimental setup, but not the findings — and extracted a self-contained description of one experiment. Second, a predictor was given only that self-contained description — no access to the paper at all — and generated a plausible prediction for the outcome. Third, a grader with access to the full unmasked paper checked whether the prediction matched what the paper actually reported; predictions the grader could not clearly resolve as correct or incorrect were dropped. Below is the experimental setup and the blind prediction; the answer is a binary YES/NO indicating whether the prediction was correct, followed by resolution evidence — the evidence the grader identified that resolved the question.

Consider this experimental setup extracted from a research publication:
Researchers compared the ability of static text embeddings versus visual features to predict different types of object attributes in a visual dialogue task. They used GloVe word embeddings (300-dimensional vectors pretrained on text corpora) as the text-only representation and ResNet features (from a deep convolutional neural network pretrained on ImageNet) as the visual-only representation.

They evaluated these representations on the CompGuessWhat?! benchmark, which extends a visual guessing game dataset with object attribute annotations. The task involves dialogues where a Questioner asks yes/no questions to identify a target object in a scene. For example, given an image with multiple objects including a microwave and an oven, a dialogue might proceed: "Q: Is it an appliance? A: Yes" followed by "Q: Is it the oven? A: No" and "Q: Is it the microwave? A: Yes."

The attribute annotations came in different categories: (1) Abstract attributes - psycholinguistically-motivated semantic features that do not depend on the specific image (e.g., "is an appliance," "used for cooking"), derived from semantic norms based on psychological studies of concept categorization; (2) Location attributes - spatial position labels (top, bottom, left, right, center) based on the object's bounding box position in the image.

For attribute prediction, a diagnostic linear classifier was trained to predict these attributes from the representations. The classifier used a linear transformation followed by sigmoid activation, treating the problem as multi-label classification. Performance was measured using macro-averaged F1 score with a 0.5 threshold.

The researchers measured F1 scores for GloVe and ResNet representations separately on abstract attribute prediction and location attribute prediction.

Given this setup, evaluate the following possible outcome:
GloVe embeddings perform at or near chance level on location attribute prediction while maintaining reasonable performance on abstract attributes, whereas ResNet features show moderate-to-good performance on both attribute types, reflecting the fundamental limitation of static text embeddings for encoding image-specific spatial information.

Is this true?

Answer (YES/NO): NO